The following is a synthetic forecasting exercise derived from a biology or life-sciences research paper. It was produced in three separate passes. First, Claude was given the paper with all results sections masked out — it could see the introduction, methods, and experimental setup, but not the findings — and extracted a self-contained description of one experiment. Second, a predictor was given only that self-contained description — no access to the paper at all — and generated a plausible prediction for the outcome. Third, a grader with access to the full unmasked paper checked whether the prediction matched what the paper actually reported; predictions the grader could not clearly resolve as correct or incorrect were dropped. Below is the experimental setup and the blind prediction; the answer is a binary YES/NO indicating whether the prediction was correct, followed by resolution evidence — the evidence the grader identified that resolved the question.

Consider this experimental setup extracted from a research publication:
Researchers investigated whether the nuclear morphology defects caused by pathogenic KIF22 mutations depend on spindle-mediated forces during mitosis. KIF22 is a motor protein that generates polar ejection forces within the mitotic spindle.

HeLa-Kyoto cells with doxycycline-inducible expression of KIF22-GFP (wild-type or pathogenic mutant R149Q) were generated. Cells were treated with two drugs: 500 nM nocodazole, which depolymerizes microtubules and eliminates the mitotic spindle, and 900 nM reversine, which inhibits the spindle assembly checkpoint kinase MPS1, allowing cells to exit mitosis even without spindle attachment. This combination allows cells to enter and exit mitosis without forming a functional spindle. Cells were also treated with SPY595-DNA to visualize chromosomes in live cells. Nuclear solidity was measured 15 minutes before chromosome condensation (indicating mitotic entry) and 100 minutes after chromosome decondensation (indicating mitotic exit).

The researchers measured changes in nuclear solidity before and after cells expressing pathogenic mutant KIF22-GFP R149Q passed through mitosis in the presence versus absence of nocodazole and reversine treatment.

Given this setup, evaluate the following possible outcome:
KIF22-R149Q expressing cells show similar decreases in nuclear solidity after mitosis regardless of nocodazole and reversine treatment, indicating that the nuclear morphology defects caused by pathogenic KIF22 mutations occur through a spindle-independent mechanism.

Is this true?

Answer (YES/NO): NO